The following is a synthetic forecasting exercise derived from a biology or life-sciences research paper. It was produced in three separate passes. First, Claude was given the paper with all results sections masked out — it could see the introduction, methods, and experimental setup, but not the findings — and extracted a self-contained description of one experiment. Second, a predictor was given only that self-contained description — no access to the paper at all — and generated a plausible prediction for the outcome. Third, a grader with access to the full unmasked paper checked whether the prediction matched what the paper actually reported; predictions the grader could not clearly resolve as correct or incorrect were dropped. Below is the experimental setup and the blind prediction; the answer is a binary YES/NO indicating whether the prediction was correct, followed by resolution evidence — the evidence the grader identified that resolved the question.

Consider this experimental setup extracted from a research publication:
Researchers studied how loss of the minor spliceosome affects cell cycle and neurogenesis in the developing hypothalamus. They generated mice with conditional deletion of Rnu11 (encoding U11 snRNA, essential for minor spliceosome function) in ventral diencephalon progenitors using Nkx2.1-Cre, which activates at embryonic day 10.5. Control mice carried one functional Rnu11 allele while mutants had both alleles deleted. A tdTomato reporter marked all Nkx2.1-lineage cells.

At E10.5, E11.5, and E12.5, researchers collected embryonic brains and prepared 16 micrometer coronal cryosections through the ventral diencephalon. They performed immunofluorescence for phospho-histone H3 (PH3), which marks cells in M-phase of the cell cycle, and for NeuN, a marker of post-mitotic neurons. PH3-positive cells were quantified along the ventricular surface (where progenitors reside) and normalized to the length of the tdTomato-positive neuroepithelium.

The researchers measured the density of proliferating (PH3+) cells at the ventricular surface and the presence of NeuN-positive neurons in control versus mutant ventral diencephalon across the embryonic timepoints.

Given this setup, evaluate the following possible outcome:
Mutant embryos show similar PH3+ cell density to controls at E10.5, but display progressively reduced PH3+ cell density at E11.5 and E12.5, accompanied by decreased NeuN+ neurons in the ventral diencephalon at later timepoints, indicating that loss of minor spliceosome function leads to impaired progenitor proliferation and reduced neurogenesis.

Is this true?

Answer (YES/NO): NO